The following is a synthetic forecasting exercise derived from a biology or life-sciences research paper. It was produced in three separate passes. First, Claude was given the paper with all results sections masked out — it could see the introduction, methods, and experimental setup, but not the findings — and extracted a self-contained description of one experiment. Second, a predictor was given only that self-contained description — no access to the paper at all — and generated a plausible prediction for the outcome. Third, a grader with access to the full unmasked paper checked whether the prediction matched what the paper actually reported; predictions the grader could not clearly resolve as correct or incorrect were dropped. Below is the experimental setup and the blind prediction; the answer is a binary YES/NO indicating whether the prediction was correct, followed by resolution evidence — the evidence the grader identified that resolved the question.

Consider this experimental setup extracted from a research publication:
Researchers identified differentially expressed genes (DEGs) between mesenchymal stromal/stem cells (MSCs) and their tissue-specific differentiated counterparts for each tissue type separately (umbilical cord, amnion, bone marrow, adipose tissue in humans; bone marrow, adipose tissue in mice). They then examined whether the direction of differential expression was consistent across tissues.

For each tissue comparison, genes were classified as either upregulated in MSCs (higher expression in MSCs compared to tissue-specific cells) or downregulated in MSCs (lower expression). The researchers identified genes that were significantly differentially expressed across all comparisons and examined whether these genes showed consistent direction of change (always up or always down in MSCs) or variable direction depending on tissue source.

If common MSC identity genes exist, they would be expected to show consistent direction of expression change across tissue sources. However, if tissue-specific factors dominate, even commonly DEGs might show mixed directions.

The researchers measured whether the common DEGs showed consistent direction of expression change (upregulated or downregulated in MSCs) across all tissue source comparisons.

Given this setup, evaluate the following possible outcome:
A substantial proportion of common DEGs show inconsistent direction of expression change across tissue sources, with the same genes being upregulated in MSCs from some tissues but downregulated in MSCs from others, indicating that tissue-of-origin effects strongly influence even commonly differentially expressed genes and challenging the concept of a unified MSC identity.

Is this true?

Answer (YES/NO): NO